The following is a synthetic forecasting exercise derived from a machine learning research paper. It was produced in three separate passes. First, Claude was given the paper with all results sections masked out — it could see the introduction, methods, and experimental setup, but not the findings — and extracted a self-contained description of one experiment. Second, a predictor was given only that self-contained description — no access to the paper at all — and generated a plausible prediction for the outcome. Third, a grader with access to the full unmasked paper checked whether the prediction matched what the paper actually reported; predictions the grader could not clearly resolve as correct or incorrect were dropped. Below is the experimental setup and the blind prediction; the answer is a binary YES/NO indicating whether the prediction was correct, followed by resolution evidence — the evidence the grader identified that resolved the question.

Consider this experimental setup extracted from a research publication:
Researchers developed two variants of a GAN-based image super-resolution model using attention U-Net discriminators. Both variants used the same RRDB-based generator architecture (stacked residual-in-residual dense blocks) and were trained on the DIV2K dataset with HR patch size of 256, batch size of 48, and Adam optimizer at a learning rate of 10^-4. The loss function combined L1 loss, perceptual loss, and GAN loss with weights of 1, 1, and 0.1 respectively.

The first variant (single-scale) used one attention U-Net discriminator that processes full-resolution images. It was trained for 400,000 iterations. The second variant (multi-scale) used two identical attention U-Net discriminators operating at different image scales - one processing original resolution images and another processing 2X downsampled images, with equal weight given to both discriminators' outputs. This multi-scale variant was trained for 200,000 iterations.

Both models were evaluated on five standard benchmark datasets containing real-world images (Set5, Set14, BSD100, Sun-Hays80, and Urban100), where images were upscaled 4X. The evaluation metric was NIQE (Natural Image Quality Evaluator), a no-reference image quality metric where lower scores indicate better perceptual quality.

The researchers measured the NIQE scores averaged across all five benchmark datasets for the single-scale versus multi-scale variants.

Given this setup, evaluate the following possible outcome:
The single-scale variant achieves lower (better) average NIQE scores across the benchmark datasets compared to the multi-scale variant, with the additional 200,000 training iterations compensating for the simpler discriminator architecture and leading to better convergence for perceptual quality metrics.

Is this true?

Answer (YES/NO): NO